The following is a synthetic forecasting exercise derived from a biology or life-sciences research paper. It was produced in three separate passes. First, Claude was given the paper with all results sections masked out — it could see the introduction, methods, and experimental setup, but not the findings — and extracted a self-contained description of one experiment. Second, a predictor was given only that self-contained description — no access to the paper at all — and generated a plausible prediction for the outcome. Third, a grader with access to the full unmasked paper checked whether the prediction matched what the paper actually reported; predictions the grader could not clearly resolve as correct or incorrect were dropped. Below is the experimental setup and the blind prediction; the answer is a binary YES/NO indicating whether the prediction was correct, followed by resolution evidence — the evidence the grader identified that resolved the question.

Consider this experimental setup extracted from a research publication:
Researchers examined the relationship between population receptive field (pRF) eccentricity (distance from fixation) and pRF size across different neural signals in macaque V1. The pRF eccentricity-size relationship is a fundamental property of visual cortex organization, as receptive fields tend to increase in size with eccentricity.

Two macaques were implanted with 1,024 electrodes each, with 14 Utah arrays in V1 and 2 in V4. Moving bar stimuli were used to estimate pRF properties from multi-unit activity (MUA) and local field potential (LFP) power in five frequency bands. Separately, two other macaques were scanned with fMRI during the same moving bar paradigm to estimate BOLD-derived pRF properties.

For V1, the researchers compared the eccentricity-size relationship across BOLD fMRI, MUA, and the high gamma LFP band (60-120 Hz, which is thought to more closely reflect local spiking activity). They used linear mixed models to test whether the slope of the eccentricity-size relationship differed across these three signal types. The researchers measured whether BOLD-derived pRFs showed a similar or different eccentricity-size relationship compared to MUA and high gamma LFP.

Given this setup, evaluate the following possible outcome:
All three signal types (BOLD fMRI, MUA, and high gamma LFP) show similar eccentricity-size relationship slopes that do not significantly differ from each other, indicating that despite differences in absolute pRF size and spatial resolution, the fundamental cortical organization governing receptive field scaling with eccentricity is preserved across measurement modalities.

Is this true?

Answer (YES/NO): NO